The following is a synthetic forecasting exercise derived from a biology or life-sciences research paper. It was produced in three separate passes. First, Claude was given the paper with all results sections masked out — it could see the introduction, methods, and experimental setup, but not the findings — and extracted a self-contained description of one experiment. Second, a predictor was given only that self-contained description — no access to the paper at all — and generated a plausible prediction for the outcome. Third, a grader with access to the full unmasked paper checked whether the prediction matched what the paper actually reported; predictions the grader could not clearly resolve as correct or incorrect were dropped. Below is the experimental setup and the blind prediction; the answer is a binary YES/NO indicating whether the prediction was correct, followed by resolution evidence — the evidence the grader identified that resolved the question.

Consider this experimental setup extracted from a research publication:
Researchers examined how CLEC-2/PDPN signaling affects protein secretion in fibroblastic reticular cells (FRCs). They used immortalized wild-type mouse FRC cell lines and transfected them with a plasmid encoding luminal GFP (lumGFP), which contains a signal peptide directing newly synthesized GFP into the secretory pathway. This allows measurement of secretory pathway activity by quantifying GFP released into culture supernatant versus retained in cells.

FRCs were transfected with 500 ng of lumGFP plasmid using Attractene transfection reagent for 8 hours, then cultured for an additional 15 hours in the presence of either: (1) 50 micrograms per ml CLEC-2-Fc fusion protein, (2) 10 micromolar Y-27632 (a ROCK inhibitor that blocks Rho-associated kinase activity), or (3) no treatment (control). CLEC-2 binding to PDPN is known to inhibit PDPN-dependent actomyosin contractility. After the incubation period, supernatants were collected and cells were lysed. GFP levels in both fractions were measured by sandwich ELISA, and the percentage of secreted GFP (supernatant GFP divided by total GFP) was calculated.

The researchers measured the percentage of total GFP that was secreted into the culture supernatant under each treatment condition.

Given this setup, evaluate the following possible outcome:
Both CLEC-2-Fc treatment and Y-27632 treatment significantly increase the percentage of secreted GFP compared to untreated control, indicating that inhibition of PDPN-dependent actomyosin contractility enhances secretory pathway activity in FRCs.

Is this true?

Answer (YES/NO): NO